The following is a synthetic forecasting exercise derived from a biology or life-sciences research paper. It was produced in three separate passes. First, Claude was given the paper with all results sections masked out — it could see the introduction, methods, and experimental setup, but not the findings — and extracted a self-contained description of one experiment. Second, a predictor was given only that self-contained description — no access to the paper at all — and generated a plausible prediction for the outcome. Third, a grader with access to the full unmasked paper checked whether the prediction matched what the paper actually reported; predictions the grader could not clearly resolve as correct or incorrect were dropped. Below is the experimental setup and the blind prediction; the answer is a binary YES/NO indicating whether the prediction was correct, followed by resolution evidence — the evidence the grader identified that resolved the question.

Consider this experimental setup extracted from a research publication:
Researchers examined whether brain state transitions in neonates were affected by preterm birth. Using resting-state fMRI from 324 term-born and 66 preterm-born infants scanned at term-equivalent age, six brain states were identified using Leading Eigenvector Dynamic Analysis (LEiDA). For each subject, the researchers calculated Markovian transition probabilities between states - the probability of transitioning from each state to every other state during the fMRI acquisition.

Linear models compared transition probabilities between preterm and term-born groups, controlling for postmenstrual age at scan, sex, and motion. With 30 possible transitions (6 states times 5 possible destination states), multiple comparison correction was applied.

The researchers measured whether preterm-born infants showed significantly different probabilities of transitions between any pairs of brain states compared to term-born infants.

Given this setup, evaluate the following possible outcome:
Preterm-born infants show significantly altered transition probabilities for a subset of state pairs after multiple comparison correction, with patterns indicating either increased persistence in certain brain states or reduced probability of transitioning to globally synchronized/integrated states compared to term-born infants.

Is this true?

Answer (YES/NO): NO